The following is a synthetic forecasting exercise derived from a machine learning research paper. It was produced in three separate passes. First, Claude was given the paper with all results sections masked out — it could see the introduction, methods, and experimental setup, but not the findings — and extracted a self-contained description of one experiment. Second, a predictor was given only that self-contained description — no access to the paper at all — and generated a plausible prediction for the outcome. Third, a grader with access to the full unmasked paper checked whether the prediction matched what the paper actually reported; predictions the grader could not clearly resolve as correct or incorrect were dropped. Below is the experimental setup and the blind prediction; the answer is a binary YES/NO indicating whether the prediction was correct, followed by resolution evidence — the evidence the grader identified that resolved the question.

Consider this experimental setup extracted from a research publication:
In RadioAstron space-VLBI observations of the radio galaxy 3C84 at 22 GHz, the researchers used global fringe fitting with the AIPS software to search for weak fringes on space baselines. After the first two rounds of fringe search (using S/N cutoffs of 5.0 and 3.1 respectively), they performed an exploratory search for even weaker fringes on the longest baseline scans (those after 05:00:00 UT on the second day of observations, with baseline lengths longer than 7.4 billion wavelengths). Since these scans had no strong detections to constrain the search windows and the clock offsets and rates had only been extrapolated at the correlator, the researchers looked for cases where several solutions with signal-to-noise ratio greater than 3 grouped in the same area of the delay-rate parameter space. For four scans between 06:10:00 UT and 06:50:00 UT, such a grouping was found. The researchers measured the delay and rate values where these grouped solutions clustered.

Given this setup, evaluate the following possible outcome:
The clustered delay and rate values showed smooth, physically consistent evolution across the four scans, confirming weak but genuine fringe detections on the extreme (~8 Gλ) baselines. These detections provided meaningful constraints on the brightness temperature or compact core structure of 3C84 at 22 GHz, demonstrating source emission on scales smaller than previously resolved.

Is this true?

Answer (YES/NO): NO